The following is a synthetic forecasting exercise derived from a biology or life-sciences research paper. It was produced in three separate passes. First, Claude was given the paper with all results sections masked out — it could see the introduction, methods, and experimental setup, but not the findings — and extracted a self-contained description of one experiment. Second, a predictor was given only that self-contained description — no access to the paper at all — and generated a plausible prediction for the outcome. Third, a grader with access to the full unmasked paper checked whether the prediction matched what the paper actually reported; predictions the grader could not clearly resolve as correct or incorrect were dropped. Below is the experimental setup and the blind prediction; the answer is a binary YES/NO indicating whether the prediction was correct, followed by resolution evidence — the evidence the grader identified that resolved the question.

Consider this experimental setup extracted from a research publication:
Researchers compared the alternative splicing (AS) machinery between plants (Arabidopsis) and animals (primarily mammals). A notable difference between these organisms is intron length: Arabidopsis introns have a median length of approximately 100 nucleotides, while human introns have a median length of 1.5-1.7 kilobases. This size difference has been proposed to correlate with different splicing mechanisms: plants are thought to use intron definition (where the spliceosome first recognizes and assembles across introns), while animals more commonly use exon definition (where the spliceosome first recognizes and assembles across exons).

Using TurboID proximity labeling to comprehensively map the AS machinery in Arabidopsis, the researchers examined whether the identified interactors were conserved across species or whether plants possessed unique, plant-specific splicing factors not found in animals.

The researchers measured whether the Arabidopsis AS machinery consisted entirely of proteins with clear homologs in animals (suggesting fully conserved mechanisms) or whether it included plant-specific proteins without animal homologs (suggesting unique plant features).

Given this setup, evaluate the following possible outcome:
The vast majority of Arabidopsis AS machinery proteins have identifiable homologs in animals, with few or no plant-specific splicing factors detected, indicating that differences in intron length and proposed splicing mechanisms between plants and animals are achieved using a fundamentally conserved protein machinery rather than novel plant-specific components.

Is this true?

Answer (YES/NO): NO